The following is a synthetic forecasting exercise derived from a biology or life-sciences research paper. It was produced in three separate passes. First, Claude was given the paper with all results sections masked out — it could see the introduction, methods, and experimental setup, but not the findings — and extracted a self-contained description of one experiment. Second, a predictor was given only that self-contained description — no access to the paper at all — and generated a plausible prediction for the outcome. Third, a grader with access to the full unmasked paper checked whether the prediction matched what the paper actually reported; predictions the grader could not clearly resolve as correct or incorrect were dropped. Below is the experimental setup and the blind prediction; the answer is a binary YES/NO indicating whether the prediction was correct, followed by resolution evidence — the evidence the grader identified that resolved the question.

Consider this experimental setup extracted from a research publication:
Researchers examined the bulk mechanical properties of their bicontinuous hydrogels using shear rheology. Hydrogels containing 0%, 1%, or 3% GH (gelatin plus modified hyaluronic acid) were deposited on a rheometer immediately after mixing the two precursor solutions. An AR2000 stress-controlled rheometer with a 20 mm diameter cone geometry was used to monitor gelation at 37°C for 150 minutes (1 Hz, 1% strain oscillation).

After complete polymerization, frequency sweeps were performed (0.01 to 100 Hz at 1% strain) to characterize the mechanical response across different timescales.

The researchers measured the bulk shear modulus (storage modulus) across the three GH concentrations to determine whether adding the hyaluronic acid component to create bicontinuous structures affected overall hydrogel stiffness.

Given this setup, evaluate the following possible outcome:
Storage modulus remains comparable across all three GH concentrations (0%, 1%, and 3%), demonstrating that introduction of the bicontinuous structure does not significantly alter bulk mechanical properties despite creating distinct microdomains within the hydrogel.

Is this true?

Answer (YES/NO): YES